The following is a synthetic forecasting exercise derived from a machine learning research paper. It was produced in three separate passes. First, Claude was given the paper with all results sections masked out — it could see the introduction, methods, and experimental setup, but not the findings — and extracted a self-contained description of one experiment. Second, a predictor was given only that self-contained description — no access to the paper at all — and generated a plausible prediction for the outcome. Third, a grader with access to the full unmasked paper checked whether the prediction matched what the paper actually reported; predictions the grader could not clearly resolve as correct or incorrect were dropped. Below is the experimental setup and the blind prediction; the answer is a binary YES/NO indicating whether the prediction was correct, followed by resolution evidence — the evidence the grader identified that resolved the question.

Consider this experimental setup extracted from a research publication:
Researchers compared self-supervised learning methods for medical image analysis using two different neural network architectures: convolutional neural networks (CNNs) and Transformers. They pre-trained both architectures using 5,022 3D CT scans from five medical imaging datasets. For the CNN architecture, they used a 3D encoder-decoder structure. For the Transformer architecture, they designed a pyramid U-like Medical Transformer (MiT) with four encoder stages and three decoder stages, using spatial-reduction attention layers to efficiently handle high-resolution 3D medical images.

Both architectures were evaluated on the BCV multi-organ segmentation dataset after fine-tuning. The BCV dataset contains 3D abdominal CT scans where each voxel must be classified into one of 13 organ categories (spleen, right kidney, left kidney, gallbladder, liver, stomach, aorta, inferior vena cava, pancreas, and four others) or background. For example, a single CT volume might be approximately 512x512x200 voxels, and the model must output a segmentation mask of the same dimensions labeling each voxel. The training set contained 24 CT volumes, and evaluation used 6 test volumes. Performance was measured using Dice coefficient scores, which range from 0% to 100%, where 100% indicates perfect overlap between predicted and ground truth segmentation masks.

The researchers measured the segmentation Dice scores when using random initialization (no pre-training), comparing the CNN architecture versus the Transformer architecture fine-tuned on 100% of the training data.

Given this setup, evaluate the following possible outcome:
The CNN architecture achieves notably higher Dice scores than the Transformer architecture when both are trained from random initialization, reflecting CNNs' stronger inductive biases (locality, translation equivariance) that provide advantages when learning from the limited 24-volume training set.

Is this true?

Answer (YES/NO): NO